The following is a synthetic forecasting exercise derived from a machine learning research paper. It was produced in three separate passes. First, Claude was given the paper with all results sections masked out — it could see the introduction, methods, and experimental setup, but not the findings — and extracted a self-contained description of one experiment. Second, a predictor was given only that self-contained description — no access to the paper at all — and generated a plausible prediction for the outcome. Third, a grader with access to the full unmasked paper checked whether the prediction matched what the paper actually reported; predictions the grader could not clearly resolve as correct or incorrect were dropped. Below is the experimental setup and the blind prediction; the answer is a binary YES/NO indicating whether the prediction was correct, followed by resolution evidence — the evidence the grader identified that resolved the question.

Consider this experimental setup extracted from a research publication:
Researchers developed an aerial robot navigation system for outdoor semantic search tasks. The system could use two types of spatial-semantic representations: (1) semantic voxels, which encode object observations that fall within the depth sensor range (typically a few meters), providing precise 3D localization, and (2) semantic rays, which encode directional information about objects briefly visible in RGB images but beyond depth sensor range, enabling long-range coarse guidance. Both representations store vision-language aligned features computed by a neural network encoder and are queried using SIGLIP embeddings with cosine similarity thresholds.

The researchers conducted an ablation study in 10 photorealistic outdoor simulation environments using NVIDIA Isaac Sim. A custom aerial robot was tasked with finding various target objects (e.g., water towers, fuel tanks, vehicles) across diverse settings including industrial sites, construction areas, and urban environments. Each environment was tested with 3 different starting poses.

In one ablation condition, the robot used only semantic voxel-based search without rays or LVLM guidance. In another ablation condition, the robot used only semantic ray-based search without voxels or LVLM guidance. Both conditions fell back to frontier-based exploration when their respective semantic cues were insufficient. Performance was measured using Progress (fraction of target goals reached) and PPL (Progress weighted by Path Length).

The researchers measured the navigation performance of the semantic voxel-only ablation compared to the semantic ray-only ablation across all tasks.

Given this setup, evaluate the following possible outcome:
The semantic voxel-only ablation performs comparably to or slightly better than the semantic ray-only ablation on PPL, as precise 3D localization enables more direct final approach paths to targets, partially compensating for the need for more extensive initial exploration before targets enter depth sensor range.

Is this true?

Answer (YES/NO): NO